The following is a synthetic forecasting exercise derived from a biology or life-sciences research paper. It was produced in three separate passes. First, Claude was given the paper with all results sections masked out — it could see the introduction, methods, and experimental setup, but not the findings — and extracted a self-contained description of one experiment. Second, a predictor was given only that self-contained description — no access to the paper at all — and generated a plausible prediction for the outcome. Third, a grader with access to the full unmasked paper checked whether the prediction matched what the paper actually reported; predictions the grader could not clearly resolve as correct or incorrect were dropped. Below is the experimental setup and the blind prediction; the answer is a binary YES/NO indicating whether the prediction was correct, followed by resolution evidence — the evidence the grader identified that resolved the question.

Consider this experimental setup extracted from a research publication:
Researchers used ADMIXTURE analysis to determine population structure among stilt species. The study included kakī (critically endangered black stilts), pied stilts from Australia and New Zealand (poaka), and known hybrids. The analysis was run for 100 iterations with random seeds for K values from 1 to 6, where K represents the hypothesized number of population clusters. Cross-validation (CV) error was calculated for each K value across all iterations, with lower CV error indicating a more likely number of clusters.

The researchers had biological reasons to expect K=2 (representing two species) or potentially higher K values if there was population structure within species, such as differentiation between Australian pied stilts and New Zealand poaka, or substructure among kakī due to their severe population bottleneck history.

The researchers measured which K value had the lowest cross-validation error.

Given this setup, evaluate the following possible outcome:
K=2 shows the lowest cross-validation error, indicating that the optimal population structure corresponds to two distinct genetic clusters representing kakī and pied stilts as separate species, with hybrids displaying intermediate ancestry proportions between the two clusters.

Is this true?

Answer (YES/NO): YES